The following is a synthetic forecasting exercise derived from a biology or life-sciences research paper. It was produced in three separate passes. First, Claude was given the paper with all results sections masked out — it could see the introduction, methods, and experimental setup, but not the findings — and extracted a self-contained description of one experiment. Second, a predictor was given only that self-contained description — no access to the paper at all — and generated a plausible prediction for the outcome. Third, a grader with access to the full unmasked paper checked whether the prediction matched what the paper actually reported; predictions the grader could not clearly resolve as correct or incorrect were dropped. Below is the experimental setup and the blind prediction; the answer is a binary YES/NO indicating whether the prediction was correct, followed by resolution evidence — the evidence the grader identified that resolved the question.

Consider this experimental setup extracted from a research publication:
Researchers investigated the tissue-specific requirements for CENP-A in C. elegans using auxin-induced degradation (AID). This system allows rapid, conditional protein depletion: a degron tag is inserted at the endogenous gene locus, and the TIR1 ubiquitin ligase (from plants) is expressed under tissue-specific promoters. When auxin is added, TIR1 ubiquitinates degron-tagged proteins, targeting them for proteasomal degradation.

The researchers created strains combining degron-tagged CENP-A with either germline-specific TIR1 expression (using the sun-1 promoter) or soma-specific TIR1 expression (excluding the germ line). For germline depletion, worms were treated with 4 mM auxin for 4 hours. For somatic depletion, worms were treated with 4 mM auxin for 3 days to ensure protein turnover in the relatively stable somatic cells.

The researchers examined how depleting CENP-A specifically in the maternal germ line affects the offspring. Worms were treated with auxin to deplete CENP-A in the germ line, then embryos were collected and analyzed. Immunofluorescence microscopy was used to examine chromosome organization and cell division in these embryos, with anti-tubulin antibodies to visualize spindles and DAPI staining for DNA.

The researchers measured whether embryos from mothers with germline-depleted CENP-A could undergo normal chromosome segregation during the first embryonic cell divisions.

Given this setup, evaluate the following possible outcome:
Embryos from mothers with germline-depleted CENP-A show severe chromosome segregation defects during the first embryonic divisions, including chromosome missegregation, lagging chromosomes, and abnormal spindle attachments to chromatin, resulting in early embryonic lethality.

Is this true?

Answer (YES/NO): YES